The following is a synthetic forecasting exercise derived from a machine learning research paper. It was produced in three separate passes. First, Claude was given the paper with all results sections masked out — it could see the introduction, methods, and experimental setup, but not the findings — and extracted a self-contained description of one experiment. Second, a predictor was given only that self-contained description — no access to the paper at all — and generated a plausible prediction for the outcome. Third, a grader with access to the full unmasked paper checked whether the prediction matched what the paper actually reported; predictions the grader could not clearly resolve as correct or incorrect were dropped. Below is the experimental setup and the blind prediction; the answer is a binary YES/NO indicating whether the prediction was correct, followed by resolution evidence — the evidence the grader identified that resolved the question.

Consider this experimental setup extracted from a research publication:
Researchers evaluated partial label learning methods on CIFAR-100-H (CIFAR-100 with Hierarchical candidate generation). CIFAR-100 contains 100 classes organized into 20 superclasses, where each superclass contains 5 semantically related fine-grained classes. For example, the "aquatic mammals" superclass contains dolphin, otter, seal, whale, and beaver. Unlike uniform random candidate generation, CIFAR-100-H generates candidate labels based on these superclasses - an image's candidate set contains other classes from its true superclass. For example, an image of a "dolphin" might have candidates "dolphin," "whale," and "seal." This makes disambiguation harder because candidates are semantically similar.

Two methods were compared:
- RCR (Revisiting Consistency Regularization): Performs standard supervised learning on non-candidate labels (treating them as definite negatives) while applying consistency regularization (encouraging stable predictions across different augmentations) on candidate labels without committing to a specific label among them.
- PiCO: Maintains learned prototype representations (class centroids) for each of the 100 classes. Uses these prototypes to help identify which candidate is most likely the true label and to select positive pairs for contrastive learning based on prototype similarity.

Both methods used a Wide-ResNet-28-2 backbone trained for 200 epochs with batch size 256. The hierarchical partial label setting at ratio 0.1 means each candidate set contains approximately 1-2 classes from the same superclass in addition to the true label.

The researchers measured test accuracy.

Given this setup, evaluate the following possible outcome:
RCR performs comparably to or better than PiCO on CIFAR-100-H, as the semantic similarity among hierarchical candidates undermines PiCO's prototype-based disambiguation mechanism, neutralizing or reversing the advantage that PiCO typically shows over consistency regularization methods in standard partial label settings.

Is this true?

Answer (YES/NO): YES